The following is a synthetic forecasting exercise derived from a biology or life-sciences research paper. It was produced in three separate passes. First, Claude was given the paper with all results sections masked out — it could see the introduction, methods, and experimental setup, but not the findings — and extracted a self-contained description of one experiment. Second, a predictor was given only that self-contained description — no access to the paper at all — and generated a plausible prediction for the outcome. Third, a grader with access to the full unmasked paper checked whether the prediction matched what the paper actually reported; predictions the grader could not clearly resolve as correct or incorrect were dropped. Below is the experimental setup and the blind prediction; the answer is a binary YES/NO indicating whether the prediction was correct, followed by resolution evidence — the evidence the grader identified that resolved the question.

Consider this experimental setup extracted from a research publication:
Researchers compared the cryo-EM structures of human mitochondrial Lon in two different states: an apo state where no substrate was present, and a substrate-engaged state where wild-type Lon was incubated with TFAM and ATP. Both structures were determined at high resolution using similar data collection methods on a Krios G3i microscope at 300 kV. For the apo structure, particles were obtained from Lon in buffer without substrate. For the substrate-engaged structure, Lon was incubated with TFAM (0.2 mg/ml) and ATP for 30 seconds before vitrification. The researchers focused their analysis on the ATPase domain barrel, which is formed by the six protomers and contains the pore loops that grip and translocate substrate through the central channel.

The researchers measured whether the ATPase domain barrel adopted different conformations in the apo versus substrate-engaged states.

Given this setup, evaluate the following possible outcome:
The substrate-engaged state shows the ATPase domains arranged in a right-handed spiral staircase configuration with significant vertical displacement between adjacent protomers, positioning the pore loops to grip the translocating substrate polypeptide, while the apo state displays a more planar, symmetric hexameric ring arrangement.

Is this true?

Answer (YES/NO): NO